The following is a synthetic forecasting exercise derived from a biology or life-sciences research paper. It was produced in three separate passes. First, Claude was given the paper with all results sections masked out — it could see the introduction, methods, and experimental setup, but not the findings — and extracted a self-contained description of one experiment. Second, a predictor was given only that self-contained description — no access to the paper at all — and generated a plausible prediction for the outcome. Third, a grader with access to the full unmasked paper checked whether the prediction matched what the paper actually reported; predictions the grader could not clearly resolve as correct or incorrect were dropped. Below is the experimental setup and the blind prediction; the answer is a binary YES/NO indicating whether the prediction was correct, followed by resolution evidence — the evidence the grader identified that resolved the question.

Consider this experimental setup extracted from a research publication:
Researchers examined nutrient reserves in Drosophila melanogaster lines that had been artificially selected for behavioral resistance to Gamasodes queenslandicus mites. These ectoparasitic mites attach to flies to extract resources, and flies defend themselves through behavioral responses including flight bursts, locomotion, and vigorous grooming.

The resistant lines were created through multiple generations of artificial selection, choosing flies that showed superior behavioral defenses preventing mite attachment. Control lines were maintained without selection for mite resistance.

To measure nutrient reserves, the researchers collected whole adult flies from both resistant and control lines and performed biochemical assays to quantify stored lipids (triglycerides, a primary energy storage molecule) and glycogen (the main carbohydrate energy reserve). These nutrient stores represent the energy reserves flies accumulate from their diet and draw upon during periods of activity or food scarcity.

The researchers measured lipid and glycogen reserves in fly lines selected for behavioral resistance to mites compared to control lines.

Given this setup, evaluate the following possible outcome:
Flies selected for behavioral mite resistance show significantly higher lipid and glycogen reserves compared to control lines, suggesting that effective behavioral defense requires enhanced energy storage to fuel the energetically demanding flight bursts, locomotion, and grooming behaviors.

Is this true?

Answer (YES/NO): NO